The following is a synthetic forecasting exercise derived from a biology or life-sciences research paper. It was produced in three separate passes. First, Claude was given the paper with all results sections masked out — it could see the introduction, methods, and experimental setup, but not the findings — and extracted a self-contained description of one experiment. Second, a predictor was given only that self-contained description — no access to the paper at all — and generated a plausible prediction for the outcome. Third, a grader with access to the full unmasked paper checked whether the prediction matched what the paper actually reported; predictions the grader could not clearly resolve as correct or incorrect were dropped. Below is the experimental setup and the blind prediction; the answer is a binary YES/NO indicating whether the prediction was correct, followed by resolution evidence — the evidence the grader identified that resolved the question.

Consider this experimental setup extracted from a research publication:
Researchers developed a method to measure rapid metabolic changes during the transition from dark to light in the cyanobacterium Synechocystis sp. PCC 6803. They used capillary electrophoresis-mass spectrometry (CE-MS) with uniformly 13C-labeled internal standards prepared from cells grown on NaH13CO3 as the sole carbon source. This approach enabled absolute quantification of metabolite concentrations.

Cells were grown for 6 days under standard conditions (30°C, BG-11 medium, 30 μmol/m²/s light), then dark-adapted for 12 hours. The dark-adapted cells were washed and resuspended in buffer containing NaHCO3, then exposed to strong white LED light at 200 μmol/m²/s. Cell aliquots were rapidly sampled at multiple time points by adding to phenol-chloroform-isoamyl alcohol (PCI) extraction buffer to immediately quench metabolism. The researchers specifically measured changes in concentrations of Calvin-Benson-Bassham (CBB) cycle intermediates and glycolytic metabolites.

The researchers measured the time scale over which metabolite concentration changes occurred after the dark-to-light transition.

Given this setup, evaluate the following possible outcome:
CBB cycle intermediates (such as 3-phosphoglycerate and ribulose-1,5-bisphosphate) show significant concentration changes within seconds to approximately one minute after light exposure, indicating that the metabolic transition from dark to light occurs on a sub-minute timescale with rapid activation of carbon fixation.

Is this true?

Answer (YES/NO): YES